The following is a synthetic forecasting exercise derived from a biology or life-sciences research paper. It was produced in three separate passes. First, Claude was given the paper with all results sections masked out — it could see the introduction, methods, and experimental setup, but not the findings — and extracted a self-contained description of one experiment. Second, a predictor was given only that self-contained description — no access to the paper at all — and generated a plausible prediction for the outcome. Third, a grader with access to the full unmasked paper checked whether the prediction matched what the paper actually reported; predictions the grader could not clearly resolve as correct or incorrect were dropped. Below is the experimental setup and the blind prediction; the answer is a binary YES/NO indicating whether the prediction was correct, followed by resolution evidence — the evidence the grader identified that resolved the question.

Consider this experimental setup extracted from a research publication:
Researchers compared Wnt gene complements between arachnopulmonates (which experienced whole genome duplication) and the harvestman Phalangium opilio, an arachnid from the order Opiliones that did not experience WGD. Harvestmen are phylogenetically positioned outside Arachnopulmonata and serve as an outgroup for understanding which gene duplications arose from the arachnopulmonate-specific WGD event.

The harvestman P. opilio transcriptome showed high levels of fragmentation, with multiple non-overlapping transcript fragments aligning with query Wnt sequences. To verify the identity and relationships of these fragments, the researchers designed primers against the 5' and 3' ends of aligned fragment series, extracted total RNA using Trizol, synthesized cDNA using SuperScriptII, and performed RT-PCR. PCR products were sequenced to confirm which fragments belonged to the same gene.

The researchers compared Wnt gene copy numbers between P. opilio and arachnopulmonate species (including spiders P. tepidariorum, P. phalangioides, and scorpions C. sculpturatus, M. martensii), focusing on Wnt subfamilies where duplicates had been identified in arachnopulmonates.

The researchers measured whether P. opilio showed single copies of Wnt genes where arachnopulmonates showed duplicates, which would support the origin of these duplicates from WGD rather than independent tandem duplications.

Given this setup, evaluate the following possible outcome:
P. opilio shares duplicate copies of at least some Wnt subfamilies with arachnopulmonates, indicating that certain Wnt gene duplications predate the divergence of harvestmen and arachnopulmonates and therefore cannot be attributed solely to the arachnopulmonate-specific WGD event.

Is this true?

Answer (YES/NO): NO